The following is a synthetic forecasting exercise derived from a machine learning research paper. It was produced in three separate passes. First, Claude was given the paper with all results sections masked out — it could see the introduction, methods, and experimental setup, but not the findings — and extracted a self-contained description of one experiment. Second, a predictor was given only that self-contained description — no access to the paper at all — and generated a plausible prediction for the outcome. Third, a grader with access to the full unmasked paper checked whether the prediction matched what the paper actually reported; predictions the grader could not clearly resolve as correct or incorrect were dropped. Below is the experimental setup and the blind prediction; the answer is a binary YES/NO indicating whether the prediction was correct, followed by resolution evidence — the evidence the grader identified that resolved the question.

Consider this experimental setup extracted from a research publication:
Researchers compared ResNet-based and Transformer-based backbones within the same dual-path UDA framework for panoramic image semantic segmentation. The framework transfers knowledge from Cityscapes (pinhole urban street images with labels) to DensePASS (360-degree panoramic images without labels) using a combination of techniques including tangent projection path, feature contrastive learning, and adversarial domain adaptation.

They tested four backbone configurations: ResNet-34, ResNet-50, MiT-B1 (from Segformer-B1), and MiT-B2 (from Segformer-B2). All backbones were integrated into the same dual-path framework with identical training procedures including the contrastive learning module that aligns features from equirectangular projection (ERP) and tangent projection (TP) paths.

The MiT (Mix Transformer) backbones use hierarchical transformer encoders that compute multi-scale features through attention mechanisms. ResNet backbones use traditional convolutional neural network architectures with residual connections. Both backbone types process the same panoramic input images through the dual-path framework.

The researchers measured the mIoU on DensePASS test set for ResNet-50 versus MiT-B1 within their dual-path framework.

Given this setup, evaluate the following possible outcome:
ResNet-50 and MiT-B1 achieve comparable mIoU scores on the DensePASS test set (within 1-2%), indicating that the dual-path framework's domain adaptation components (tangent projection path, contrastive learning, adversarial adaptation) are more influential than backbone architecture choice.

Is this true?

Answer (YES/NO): YES